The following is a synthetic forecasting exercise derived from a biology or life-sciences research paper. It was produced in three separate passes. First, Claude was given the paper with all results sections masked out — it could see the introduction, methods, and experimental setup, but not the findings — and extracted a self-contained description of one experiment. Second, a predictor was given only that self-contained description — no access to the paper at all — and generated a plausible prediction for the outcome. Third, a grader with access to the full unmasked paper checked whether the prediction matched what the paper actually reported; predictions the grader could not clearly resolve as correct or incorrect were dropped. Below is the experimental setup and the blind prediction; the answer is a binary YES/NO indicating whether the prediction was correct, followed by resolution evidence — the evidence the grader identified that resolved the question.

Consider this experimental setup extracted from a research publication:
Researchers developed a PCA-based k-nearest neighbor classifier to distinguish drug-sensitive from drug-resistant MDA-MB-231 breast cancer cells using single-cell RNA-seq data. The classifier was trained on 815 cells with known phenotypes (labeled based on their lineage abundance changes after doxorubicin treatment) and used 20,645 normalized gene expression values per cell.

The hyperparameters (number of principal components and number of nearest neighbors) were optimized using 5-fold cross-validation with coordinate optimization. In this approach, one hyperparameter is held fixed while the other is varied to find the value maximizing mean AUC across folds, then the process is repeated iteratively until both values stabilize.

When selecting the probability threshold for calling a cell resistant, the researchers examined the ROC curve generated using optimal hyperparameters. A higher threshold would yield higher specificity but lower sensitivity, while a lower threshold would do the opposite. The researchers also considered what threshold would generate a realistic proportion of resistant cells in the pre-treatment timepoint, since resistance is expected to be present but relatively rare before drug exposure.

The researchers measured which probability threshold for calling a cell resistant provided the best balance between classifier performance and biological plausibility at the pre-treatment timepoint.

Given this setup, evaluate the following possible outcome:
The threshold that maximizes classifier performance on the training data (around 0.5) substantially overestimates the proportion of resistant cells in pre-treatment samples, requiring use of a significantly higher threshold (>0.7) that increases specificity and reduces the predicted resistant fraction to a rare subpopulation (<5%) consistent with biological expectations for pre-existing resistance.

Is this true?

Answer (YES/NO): NO